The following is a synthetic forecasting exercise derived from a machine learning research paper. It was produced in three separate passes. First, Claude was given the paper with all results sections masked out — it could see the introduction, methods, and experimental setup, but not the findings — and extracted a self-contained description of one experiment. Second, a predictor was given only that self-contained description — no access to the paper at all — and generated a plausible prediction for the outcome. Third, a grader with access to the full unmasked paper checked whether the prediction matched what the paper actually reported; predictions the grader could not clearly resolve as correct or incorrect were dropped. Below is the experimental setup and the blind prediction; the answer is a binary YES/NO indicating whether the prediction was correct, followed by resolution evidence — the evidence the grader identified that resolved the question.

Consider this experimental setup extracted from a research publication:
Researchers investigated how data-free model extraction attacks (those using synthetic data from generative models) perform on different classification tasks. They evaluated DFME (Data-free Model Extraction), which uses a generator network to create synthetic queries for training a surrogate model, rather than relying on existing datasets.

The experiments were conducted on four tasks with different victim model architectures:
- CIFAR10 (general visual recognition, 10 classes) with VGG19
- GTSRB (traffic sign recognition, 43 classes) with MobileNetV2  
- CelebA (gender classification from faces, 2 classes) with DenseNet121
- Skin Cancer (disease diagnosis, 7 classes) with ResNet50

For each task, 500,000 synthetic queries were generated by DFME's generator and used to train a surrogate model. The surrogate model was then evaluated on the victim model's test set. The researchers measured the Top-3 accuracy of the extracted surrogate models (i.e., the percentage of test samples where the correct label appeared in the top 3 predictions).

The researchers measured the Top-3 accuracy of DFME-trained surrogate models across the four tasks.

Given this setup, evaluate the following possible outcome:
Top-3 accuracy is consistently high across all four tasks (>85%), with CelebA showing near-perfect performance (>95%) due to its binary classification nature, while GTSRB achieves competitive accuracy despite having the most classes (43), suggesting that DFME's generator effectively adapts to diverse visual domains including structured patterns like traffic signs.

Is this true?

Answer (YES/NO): NO